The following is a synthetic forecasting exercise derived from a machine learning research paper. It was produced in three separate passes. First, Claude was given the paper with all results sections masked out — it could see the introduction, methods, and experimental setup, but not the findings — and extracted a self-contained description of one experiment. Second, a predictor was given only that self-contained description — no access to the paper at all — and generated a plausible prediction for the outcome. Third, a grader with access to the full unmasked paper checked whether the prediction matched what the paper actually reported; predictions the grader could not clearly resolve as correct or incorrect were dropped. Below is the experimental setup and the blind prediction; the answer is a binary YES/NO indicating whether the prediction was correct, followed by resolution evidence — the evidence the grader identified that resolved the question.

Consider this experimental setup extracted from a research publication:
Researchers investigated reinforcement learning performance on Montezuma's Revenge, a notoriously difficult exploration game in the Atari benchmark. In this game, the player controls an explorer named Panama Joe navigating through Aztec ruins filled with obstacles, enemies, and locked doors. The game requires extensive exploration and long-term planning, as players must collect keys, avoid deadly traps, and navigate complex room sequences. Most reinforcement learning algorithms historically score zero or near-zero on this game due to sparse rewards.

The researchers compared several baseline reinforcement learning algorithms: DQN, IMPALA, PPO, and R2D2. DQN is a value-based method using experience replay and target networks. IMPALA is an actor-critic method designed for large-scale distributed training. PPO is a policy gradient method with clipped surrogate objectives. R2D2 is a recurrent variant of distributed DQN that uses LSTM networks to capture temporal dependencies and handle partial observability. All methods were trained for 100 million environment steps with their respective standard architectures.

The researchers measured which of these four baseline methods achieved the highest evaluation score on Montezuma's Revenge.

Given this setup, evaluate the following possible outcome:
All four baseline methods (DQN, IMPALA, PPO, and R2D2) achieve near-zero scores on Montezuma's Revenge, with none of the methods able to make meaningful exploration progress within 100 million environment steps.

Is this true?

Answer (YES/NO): NO